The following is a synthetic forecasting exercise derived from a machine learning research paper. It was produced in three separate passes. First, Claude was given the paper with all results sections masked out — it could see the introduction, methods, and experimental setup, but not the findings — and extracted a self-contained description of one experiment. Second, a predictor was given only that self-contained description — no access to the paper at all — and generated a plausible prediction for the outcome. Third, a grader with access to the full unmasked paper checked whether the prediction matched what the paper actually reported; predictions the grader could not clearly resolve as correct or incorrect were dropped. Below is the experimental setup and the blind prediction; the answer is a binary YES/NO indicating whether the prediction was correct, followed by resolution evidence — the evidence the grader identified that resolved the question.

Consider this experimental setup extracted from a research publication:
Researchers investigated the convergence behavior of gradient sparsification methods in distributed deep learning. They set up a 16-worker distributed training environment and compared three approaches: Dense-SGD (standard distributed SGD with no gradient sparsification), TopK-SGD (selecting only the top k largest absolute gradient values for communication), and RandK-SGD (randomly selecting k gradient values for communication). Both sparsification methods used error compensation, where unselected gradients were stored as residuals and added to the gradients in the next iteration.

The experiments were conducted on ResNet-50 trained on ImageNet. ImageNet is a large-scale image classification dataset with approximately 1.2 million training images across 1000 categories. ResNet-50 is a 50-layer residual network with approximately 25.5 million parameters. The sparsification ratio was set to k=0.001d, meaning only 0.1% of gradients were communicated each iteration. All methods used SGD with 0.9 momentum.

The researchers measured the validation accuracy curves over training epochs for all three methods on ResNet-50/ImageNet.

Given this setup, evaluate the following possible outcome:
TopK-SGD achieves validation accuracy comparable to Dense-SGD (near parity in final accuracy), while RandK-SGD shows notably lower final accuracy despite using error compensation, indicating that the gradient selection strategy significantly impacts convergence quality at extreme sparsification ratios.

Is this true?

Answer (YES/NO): YES